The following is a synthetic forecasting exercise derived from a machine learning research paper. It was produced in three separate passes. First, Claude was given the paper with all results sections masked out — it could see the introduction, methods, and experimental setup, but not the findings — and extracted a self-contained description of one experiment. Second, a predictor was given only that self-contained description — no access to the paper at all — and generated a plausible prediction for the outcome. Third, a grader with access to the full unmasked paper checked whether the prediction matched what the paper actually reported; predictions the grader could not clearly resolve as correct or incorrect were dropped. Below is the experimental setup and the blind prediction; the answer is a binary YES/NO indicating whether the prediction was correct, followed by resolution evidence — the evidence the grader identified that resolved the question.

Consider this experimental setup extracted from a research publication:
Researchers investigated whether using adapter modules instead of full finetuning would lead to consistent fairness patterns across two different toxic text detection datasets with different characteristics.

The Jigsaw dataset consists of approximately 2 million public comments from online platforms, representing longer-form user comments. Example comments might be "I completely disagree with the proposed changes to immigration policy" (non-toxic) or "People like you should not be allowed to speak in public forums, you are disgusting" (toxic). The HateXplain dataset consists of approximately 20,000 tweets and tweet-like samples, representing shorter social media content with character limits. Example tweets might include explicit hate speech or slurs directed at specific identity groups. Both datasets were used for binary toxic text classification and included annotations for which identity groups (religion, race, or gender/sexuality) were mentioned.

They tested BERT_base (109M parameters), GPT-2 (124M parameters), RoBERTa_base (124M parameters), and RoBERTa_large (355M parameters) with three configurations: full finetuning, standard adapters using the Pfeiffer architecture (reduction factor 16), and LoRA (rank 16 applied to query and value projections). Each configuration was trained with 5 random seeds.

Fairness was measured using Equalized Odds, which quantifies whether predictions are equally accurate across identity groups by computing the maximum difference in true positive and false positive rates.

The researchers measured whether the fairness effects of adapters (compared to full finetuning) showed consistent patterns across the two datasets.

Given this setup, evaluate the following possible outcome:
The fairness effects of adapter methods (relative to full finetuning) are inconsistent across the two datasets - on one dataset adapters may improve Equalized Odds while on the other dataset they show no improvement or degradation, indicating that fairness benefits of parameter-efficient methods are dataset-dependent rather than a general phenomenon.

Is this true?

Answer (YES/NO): YES